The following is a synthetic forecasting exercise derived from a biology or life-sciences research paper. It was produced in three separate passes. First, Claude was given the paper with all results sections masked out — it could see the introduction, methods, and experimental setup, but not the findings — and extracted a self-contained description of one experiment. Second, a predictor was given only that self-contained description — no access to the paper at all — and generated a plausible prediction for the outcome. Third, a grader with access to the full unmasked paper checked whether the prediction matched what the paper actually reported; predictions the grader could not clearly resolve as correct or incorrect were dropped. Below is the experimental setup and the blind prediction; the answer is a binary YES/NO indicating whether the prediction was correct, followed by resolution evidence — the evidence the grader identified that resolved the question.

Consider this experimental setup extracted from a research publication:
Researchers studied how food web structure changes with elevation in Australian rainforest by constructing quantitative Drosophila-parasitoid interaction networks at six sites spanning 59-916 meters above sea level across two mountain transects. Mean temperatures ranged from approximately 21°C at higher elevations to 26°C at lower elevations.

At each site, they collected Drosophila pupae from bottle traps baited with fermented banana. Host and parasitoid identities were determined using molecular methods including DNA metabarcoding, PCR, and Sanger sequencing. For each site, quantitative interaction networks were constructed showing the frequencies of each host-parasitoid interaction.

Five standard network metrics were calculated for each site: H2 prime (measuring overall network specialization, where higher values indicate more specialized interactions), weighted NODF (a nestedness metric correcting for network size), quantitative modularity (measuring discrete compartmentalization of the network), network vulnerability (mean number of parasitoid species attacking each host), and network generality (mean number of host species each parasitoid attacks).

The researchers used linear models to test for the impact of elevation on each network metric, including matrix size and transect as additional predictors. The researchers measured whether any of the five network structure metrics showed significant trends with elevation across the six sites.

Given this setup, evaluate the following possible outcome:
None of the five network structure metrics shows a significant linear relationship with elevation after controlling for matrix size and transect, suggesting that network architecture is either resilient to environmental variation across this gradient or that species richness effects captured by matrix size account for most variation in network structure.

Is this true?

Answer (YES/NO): YES